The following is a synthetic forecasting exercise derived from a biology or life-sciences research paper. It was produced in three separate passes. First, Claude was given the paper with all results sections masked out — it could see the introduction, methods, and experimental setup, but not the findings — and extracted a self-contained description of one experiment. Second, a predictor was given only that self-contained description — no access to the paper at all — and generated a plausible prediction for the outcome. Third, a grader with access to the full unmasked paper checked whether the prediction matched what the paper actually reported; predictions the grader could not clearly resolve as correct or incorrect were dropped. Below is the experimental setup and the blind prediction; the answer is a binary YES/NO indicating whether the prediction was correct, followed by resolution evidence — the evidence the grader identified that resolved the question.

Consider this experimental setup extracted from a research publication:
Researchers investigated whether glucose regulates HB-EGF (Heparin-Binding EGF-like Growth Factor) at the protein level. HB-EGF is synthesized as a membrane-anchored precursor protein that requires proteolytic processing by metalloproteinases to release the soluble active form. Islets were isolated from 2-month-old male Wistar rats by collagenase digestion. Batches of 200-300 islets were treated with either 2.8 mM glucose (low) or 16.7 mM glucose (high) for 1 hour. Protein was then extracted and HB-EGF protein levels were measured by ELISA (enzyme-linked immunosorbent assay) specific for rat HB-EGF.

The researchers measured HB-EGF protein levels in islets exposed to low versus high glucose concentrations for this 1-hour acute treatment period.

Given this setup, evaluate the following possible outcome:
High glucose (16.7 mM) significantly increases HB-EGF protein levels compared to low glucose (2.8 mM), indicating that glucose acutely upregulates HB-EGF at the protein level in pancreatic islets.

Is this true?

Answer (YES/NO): NO